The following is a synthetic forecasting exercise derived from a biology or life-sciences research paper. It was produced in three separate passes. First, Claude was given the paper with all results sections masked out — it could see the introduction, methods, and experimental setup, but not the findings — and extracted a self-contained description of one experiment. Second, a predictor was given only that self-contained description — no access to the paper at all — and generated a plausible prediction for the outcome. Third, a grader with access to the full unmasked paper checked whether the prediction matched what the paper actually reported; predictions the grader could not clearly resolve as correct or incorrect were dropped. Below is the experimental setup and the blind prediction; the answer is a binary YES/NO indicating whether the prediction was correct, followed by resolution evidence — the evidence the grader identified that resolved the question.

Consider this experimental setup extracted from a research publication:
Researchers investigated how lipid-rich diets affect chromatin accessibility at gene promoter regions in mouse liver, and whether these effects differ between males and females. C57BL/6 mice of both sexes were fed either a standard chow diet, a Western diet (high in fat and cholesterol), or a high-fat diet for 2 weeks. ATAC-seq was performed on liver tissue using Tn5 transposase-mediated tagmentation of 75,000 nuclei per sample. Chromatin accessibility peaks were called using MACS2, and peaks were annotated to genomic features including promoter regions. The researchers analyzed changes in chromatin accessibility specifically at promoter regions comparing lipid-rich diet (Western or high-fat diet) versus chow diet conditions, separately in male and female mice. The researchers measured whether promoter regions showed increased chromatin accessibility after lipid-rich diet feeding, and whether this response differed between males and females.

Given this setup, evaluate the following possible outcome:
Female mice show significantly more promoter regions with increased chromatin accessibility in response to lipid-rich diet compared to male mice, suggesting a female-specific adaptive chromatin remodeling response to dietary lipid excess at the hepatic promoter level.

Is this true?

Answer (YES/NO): YES